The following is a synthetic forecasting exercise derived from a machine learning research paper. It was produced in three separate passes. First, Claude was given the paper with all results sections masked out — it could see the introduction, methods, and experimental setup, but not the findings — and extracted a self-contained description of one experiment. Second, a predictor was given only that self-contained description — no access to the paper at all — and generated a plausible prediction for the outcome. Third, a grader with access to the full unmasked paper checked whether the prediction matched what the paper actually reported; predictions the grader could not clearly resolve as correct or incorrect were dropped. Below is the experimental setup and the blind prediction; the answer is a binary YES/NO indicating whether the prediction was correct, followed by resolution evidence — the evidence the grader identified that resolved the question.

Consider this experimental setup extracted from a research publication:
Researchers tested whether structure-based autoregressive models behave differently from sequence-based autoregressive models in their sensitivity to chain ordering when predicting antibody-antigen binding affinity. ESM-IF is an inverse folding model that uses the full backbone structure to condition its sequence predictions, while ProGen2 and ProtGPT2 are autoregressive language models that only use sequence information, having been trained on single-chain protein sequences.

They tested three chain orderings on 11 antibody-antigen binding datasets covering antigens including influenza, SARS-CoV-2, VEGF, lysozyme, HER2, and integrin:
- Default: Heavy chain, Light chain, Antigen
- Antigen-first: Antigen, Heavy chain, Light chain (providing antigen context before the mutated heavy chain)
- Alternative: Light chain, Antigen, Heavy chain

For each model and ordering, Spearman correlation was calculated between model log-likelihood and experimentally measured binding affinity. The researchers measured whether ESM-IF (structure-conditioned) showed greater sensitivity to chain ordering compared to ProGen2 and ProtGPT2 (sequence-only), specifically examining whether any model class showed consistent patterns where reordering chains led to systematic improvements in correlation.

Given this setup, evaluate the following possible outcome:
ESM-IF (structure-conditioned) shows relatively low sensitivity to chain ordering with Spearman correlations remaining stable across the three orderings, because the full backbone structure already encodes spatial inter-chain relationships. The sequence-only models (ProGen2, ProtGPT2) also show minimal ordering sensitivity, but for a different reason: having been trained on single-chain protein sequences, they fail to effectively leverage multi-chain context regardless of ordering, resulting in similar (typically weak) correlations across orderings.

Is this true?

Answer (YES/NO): YES